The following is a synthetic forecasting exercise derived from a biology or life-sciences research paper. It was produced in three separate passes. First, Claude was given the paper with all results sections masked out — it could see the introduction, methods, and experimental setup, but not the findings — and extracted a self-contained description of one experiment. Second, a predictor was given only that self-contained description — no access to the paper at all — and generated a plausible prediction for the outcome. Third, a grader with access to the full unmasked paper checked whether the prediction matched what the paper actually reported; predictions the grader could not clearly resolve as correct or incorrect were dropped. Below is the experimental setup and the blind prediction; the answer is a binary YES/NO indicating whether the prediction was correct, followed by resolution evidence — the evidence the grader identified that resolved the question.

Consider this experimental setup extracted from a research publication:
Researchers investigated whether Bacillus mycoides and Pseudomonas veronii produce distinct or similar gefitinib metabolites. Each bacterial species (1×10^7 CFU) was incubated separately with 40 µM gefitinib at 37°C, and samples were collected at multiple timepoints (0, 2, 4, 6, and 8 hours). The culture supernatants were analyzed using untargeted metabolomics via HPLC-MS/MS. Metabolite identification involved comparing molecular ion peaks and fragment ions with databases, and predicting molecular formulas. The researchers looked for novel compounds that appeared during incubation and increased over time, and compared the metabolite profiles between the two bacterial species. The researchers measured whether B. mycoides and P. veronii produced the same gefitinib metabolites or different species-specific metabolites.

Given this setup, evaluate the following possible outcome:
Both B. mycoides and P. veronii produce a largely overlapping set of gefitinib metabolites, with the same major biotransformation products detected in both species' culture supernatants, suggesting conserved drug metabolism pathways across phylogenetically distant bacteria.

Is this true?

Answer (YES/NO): NO